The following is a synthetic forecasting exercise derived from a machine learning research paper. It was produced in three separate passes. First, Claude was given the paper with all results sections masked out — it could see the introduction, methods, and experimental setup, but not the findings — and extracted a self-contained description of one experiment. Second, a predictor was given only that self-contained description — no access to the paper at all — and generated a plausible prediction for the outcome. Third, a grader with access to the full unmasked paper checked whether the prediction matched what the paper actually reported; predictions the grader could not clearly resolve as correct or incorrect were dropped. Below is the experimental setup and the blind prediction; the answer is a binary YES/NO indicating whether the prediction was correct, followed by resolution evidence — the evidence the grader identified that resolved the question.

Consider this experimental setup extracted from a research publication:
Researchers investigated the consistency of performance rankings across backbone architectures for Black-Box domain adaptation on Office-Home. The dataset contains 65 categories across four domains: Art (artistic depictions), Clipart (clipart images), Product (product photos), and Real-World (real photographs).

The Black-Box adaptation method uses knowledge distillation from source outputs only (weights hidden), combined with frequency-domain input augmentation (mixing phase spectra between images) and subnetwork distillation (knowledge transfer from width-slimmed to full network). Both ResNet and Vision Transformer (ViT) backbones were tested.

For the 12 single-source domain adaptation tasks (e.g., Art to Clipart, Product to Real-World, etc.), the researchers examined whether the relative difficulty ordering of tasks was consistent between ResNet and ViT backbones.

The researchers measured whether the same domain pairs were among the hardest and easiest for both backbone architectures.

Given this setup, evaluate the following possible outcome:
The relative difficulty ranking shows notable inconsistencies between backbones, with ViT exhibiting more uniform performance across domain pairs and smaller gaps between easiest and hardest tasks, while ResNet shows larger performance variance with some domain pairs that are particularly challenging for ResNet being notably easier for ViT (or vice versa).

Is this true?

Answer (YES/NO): NO